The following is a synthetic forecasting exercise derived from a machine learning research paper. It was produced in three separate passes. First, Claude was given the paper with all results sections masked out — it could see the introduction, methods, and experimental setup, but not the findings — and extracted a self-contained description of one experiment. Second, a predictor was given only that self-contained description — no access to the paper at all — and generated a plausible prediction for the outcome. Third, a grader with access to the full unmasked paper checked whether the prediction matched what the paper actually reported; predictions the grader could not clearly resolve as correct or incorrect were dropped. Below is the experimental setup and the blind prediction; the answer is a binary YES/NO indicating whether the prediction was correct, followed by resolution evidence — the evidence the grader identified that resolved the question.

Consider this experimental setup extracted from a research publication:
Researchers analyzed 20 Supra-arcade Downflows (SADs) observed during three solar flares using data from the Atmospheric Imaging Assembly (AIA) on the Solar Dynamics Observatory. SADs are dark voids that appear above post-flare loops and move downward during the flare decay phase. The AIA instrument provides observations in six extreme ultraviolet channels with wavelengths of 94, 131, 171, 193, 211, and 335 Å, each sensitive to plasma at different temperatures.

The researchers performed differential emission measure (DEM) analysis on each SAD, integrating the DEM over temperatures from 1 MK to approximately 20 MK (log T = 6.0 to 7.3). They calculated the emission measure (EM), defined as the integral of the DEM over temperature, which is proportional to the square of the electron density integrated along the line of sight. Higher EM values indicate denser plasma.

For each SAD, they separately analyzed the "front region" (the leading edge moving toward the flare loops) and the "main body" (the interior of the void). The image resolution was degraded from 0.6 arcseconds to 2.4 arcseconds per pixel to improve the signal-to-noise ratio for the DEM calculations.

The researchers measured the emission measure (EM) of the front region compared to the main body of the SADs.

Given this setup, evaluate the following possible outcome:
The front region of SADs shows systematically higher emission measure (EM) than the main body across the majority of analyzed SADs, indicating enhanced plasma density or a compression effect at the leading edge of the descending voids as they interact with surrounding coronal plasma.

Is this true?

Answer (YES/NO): YES